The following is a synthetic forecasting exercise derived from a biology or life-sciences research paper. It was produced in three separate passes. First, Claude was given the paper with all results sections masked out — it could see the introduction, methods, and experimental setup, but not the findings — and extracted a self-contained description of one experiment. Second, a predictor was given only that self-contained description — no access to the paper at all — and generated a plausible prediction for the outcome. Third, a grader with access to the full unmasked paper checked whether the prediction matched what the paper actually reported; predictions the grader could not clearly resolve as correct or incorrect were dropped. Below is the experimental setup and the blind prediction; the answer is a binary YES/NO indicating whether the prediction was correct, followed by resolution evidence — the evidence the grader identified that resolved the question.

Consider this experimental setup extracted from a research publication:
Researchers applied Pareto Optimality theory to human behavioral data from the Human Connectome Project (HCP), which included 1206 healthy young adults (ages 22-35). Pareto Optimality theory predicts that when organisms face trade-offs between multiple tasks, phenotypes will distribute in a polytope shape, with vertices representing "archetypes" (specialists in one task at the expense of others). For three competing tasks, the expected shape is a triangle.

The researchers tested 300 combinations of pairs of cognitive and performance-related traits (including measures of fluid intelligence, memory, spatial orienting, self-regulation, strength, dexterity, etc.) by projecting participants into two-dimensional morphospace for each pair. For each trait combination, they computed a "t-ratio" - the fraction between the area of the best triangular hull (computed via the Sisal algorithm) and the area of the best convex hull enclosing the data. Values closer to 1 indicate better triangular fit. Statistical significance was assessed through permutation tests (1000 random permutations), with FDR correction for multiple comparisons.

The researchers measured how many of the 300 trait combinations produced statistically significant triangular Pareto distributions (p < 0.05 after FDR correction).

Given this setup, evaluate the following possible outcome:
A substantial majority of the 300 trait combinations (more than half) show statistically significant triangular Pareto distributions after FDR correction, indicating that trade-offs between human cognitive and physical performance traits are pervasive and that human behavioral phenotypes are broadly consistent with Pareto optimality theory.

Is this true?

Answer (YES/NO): NO